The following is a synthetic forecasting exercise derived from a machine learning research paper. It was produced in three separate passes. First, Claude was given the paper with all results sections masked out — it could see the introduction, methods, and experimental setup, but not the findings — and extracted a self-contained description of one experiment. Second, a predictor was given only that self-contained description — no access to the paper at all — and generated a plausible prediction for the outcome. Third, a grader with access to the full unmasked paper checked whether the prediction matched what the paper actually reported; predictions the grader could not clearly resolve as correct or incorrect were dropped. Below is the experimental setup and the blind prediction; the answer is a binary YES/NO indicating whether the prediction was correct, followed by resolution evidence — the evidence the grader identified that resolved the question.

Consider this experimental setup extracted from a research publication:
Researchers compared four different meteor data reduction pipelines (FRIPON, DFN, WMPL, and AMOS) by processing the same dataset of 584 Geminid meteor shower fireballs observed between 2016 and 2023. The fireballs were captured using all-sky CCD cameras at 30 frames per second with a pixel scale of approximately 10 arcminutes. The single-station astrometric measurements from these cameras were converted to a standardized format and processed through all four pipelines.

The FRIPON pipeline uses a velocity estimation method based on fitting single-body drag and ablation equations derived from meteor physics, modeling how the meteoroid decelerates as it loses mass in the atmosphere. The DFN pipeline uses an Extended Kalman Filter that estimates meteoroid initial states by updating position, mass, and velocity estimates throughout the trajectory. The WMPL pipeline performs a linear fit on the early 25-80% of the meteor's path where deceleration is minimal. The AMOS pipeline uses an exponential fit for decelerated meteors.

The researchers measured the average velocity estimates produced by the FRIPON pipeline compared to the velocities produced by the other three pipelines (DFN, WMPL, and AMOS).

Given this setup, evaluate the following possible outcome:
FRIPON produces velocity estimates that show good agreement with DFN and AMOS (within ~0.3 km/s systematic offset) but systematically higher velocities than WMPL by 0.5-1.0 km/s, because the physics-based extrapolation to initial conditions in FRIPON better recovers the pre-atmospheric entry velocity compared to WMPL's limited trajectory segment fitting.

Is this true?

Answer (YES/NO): NO